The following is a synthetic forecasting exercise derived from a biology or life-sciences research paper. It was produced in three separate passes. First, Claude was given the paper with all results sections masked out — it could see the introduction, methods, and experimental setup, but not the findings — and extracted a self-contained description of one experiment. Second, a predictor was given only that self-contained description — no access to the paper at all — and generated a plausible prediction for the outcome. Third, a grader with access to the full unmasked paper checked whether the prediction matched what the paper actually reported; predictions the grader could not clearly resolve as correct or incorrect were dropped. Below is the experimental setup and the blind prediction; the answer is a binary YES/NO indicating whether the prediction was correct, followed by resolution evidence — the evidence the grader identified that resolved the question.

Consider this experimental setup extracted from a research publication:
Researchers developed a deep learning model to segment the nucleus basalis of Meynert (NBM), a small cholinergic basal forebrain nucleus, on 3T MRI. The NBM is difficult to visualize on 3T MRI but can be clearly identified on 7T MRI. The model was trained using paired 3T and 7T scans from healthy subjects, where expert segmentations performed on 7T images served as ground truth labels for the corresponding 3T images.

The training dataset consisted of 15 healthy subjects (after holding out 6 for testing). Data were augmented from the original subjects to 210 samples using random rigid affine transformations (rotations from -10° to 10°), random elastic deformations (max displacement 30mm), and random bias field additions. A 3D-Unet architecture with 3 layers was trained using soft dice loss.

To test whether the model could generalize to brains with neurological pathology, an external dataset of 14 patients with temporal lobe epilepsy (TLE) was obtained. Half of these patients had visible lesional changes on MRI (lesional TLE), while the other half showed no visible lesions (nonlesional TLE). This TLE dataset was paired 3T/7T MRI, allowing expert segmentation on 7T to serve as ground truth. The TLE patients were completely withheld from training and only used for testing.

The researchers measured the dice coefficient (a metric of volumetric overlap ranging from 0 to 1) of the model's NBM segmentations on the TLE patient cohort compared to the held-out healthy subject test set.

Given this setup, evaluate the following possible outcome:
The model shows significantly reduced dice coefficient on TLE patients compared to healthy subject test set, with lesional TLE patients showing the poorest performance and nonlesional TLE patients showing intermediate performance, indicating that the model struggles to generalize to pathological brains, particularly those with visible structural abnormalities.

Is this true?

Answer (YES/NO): NO